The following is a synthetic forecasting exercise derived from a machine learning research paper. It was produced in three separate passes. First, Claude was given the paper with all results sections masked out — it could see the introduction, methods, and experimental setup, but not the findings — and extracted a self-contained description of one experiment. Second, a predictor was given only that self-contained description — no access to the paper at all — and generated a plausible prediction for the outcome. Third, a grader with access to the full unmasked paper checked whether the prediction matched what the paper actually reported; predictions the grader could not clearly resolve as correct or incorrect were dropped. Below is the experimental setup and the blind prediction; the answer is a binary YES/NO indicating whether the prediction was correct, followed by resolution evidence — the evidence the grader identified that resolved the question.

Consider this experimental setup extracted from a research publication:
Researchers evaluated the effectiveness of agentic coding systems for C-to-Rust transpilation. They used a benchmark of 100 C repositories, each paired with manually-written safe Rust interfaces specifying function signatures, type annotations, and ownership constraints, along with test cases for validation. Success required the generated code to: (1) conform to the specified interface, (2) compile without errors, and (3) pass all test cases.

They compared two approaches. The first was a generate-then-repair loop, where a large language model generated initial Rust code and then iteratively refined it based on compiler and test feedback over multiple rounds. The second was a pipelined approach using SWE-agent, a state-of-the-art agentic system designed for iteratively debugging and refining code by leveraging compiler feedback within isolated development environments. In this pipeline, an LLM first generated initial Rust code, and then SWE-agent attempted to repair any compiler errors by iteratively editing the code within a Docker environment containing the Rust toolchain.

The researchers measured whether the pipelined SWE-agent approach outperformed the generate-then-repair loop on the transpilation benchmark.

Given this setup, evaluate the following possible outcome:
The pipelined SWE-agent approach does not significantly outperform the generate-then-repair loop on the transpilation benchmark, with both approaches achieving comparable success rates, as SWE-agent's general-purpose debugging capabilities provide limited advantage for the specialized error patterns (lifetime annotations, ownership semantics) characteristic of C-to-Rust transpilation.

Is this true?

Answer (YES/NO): YES